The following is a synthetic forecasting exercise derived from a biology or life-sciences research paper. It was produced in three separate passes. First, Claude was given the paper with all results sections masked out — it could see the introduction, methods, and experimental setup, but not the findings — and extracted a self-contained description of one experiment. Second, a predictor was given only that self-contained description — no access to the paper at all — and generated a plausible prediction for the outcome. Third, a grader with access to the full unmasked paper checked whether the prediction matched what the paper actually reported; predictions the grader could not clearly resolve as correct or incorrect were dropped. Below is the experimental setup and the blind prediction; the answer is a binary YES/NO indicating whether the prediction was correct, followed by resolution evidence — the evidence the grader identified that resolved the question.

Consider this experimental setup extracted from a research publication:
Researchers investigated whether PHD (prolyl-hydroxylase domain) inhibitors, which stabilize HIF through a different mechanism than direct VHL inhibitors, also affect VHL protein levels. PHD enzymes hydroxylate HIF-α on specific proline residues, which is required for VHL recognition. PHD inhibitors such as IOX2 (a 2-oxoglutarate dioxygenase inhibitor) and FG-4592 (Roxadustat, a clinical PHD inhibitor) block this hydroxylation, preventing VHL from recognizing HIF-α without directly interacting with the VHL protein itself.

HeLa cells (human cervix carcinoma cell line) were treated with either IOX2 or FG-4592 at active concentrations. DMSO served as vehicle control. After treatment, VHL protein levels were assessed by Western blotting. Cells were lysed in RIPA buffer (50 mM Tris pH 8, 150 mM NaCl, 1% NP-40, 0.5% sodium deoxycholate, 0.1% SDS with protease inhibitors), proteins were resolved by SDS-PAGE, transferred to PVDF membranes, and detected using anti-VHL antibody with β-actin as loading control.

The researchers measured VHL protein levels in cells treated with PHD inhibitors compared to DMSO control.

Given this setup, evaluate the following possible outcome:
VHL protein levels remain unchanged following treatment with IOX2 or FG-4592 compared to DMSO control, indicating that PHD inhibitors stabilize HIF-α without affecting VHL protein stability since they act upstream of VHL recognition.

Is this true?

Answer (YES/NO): YES